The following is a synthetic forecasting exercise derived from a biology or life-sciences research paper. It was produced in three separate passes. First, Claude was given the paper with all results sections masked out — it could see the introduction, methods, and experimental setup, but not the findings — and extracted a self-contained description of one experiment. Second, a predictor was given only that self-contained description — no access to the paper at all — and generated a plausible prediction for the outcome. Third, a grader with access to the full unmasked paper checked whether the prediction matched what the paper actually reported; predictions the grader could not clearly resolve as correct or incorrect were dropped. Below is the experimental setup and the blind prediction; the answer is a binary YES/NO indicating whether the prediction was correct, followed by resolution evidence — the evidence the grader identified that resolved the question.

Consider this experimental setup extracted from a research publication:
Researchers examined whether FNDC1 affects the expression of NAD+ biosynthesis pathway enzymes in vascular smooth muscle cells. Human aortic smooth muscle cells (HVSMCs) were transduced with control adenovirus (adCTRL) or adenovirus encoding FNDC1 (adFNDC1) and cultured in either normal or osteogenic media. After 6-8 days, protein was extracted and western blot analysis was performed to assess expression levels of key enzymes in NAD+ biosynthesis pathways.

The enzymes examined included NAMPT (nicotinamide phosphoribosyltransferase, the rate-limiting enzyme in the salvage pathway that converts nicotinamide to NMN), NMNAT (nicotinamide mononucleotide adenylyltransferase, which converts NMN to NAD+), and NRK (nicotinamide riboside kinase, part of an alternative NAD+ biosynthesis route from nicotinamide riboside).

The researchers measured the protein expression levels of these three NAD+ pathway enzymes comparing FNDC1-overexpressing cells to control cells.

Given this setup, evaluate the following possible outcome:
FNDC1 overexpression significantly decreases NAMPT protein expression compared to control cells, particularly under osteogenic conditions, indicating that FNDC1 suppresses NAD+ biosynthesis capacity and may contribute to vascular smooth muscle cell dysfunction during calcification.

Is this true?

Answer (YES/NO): NO